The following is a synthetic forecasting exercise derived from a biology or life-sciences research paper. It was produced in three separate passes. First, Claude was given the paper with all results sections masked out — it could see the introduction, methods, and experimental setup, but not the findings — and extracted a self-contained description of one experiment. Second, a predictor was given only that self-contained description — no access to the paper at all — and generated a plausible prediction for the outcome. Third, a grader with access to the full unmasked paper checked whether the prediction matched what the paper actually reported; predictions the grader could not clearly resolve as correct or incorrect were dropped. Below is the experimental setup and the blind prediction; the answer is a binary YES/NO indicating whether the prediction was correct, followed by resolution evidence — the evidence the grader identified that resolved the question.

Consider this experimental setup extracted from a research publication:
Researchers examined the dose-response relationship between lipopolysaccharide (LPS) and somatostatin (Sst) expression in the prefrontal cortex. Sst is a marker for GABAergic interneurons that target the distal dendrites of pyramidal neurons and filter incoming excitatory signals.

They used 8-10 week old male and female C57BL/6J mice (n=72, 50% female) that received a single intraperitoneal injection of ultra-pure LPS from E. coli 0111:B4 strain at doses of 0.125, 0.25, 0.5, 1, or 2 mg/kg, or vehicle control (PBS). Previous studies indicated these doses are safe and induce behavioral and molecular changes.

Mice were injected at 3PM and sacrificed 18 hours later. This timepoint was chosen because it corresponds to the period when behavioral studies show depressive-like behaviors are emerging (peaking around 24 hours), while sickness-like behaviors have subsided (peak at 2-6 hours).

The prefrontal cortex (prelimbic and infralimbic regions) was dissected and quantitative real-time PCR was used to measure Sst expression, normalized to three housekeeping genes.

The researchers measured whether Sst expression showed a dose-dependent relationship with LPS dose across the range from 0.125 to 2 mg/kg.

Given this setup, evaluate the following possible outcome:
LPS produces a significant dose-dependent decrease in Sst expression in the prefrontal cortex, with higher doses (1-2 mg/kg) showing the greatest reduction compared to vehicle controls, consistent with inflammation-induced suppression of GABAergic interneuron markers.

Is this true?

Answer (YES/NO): NO